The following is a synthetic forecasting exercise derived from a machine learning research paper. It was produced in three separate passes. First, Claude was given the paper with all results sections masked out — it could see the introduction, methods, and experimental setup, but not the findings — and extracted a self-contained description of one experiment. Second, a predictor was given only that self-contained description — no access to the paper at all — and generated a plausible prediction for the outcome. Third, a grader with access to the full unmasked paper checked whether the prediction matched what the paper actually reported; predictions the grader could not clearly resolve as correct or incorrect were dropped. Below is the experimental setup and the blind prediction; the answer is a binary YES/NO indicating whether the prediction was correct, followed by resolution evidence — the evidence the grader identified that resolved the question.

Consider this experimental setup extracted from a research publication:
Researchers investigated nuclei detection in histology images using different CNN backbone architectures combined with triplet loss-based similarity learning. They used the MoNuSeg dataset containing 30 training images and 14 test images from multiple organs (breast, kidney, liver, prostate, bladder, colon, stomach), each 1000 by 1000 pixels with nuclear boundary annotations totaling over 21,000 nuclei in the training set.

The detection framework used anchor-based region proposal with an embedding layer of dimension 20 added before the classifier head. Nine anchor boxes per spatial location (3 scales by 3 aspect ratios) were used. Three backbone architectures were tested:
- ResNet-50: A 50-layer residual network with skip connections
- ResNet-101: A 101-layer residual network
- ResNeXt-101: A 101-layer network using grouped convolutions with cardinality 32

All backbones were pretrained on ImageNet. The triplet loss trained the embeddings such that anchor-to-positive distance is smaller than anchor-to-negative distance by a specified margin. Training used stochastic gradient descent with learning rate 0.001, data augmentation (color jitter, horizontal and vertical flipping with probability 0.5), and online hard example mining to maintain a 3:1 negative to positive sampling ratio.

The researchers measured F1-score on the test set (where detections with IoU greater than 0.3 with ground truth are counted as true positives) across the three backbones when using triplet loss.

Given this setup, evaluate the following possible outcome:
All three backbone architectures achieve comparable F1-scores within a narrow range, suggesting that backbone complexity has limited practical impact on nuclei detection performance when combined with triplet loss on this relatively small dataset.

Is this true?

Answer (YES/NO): NO